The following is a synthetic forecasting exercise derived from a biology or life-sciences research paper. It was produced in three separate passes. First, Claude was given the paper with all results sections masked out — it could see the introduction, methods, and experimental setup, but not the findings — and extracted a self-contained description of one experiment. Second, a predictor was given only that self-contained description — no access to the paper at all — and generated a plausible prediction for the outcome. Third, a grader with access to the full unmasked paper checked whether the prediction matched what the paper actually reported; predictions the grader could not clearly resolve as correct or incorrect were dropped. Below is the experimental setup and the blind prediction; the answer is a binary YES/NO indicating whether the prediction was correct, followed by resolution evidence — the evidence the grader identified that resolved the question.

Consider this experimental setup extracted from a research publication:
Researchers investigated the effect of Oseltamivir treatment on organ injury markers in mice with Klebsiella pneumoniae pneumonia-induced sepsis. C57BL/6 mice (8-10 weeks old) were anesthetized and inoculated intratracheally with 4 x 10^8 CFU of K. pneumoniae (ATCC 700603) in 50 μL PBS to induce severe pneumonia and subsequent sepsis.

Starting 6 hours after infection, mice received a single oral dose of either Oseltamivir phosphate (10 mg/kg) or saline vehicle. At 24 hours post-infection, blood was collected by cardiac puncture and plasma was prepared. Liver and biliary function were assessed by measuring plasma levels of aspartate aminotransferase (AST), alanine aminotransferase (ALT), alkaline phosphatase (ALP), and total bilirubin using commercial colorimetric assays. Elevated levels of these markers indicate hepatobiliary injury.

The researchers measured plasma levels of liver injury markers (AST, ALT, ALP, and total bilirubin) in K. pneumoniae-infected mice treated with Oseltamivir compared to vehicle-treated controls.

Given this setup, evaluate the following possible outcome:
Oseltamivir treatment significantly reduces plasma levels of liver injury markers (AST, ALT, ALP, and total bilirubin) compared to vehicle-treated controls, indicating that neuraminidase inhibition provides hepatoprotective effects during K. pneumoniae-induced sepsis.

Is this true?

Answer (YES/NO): YES